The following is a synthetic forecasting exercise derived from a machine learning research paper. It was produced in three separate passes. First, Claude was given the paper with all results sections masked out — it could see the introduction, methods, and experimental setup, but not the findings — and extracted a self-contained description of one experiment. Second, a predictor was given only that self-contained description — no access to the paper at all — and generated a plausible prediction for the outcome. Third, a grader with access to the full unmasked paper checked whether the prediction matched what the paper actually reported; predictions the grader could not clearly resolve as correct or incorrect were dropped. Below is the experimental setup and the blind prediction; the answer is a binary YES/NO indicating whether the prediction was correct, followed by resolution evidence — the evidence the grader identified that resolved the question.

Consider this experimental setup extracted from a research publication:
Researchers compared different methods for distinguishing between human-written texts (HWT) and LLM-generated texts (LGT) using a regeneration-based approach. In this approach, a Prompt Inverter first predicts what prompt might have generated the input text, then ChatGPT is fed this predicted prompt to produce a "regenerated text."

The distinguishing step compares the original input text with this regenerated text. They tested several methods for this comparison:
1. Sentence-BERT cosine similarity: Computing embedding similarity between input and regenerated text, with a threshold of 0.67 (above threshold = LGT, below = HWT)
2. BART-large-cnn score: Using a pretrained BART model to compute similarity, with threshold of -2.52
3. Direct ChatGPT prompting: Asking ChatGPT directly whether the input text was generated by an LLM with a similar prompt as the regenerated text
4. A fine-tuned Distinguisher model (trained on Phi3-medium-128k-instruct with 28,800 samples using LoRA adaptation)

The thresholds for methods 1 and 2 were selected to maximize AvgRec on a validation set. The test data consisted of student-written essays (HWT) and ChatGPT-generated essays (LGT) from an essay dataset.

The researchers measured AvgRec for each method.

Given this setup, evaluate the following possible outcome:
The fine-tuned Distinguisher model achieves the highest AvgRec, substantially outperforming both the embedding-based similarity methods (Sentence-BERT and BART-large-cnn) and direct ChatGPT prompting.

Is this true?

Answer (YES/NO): YES